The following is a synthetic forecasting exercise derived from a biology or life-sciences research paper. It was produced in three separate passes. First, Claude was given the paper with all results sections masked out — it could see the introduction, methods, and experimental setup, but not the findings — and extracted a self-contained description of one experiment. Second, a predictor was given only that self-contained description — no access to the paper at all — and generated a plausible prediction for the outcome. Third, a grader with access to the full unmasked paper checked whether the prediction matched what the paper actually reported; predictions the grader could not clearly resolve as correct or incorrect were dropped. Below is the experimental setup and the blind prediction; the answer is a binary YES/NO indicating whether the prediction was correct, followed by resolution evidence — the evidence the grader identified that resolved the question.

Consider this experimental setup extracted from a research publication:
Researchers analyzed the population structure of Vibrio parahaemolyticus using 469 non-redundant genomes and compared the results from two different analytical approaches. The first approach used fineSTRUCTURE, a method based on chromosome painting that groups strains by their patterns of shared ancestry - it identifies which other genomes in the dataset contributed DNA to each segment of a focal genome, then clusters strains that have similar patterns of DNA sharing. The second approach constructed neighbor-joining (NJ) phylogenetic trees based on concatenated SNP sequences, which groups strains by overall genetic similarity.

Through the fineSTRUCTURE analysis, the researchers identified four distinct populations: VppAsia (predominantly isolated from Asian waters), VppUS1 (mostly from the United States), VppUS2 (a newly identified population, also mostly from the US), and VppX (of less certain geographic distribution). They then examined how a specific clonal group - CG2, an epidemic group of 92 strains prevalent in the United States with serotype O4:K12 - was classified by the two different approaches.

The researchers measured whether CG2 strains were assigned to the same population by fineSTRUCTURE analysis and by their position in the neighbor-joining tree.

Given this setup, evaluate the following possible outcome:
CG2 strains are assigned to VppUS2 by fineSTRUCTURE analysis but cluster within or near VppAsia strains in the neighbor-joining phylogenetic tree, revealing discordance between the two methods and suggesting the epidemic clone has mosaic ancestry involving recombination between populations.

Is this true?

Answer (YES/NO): NO